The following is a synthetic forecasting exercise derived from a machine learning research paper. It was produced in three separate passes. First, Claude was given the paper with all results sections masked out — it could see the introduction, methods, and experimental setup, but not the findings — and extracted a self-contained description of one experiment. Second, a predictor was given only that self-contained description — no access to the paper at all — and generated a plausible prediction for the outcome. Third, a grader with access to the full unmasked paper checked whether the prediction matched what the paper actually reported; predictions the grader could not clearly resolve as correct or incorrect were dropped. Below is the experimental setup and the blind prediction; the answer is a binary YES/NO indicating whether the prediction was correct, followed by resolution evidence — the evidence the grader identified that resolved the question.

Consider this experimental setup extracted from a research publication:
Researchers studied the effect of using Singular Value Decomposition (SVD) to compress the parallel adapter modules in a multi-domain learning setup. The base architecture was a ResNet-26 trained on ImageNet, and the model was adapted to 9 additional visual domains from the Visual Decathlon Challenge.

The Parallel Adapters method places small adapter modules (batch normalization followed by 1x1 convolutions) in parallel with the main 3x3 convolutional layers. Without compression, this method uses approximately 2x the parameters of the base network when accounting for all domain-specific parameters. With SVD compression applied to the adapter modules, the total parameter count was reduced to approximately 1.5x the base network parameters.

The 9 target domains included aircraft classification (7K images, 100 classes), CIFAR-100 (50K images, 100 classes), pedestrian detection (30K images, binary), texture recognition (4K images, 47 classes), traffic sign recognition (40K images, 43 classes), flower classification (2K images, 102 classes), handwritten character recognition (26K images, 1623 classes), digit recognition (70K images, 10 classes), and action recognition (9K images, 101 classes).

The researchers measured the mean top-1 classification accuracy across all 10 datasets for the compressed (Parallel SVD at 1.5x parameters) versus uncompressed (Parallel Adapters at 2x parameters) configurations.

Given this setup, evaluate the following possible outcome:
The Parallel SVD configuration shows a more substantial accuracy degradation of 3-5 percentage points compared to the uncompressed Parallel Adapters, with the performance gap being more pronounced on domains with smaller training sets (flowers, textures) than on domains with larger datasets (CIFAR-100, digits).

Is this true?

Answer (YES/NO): NO